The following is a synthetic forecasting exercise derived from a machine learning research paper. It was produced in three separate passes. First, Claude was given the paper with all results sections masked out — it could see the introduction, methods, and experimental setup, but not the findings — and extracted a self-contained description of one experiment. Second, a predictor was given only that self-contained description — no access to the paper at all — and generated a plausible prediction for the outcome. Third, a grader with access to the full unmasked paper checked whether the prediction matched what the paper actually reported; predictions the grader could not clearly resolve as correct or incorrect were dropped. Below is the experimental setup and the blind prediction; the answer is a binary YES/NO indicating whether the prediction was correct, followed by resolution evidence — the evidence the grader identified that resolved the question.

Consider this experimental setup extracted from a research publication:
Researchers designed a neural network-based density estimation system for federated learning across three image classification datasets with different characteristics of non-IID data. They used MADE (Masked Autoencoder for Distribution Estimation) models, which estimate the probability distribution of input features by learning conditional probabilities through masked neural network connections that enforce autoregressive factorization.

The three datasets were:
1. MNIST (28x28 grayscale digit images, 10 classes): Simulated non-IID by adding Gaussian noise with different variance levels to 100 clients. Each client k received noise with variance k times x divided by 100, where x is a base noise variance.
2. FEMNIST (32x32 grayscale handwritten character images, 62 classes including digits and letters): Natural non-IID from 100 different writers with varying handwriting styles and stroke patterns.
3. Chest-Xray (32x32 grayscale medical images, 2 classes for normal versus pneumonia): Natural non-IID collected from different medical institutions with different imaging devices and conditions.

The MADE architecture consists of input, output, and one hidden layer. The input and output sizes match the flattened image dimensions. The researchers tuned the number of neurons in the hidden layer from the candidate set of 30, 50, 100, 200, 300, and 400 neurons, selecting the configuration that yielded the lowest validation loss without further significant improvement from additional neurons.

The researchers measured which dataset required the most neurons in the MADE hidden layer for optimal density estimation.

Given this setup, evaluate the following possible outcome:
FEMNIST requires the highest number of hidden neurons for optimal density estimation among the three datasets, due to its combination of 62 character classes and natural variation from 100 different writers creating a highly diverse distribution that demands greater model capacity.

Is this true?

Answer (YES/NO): YES